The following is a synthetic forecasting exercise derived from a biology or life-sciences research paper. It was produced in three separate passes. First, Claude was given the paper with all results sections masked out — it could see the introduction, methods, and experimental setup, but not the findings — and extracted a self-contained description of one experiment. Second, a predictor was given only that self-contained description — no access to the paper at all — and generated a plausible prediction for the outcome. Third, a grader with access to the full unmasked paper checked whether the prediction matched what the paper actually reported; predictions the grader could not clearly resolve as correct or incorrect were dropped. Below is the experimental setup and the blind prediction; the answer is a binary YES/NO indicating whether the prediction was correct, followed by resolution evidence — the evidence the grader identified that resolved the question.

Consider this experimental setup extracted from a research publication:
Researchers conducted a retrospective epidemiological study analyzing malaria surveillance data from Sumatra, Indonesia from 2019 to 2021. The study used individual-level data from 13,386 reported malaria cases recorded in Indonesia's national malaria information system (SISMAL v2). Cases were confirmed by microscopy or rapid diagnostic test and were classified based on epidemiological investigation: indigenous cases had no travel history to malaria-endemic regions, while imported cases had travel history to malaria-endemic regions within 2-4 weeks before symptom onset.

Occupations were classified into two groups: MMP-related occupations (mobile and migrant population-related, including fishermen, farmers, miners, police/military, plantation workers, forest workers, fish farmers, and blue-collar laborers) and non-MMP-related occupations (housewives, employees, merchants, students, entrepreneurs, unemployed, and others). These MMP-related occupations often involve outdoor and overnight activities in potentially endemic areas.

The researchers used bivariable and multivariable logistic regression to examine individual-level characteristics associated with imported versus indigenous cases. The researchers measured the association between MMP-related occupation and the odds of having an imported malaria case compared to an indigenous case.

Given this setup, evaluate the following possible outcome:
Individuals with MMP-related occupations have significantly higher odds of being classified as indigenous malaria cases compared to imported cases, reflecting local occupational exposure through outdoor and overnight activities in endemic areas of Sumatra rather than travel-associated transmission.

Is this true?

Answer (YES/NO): NO